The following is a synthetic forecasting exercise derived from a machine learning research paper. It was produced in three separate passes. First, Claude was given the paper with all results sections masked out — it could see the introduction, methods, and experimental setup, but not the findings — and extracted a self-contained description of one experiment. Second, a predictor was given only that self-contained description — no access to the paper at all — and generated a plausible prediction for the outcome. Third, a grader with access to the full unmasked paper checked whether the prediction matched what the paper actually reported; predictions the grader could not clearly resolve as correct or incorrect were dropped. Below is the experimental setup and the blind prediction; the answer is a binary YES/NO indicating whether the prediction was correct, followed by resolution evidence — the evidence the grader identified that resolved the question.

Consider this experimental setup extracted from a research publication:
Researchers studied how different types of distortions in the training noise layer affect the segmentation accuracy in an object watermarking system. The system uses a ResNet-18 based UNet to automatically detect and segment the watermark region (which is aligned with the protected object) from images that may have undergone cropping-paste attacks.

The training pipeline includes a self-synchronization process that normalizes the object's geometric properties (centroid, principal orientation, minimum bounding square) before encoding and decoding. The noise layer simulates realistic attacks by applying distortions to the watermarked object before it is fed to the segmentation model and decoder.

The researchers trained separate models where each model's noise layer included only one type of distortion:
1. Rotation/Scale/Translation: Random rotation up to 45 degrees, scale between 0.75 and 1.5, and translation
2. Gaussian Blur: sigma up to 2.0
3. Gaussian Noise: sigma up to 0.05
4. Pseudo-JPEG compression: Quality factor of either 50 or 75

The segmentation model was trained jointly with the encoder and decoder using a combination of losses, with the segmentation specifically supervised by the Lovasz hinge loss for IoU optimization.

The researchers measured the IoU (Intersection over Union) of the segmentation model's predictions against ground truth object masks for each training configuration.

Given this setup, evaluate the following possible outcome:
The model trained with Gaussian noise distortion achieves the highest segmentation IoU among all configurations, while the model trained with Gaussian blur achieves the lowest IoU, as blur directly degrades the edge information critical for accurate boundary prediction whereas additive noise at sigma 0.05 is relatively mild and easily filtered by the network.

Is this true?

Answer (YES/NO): NO